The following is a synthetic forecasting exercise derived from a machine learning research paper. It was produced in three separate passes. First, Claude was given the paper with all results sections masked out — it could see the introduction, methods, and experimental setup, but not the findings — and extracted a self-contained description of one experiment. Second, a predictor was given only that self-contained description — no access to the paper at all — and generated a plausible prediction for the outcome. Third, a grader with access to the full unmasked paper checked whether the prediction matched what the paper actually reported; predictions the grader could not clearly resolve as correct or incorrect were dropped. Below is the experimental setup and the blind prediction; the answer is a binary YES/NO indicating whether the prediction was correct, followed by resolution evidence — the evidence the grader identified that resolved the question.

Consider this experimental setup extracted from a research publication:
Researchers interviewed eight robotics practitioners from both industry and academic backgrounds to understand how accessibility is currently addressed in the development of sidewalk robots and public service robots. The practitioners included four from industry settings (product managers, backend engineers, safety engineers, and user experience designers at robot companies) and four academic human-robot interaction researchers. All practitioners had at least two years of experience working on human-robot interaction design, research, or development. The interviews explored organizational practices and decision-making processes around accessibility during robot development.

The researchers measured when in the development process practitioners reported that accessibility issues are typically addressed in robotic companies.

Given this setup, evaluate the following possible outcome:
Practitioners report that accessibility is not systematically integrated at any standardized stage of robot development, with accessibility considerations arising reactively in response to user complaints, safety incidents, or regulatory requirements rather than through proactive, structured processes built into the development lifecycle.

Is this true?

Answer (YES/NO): YES